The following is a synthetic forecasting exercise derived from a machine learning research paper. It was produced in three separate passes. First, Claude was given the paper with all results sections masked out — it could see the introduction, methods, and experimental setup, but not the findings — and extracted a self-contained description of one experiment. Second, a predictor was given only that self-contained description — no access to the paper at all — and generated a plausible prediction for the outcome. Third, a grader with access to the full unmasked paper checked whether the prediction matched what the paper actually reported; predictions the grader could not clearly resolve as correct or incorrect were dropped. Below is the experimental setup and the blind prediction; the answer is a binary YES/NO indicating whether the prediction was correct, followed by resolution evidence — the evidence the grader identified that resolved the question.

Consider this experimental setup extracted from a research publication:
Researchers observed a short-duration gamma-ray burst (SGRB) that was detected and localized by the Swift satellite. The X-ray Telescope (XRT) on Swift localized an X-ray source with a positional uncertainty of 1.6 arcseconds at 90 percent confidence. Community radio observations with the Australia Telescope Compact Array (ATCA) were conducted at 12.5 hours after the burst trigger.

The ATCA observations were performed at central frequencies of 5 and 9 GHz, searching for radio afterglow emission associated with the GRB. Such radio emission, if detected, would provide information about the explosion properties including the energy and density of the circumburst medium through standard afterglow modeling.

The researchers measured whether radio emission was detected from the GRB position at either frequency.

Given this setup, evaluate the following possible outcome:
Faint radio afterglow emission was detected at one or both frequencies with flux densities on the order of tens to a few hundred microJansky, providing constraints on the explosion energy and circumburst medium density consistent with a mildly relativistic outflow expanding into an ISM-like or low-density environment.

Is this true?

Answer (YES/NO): NO